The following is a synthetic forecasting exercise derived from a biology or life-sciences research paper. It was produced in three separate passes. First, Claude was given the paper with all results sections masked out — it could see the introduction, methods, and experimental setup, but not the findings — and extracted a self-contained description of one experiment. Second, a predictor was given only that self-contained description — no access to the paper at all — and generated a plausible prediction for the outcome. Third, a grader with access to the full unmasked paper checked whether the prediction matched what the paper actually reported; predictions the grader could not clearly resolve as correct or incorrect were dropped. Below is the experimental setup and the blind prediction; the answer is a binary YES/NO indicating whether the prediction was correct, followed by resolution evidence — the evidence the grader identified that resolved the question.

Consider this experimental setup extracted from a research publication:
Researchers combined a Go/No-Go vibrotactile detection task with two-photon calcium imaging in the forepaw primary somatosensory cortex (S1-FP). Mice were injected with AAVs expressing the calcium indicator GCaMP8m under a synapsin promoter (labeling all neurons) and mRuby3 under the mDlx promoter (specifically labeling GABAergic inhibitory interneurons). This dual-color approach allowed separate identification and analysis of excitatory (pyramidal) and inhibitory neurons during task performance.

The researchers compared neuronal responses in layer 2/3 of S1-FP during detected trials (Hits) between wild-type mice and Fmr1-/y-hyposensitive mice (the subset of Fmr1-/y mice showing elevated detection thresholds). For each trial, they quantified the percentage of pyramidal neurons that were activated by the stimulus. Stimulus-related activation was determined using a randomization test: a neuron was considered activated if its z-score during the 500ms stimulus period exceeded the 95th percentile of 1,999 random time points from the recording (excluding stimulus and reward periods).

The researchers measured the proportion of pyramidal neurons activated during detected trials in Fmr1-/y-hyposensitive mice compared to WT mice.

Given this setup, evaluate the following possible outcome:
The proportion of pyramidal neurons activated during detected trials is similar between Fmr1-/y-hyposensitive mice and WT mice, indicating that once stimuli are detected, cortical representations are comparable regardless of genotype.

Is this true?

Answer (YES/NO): YES